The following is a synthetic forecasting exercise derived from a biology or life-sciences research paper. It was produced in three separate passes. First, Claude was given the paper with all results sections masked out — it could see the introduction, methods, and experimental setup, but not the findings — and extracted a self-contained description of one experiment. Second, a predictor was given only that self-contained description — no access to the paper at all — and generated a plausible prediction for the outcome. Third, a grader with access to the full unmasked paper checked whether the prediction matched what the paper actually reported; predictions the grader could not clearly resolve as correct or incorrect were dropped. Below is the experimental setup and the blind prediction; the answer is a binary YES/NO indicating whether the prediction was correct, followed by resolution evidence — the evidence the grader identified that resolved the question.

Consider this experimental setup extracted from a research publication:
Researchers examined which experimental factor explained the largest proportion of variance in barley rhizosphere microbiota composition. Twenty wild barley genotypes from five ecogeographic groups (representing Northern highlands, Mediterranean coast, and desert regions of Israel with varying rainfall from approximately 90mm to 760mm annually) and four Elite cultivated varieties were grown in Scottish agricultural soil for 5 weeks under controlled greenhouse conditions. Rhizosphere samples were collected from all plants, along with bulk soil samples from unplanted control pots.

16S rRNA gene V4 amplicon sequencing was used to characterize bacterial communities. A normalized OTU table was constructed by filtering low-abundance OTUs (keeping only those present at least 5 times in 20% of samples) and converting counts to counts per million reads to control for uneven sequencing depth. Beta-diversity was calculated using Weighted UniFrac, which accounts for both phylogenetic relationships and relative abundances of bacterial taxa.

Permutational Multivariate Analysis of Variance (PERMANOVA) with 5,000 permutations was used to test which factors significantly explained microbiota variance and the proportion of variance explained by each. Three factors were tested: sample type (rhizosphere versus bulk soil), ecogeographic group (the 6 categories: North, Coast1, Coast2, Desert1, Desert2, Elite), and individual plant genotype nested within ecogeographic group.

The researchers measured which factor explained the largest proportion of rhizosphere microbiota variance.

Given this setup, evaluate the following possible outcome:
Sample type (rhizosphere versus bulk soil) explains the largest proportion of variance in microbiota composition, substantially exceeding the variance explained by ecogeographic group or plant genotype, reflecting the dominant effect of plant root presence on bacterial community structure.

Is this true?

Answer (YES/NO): YES